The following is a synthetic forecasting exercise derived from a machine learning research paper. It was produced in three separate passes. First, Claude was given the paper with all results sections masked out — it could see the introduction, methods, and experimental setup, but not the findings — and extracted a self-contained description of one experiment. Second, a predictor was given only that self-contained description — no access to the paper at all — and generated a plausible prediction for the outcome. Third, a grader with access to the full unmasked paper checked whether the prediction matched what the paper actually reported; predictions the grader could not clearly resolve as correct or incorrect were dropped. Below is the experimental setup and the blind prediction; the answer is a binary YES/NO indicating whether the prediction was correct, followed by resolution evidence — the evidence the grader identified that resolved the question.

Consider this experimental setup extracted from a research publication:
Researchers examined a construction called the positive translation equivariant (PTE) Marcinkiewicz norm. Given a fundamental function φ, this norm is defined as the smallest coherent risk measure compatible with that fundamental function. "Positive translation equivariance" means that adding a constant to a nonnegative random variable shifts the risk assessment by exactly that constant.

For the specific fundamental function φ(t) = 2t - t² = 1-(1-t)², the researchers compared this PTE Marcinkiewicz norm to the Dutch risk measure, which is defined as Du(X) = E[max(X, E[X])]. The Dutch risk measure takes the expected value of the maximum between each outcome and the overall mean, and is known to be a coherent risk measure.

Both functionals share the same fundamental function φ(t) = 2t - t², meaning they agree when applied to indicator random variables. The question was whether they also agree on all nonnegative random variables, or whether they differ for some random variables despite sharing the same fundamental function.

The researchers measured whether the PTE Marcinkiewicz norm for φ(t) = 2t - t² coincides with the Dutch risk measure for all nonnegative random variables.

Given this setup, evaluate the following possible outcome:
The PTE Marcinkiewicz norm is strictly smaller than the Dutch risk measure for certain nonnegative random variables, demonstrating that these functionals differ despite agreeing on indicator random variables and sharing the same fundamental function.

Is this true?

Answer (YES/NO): NO